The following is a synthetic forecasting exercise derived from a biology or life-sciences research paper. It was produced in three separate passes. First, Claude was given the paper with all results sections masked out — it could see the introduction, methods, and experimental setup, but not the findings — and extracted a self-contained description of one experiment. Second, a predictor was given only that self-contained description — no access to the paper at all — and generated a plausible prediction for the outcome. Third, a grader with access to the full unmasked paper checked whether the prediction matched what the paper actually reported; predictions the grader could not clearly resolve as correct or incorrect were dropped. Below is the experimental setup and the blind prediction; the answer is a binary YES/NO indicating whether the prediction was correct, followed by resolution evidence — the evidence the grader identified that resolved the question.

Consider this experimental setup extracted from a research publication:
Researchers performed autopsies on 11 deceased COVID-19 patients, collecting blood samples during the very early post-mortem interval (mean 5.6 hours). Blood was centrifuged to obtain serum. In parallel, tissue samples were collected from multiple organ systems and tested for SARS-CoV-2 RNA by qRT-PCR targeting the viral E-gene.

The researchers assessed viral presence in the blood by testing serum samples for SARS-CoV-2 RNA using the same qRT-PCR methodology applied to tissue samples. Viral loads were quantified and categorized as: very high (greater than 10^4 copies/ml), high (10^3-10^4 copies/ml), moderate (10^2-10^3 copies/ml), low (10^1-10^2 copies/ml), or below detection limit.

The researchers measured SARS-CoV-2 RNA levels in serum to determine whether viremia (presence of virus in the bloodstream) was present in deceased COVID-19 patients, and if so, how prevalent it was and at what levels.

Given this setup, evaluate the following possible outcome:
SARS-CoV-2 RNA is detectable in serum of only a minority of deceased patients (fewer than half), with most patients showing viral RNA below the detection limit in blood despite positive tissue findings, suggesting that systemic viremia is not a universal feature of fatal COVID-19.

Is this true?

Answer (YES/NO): YES